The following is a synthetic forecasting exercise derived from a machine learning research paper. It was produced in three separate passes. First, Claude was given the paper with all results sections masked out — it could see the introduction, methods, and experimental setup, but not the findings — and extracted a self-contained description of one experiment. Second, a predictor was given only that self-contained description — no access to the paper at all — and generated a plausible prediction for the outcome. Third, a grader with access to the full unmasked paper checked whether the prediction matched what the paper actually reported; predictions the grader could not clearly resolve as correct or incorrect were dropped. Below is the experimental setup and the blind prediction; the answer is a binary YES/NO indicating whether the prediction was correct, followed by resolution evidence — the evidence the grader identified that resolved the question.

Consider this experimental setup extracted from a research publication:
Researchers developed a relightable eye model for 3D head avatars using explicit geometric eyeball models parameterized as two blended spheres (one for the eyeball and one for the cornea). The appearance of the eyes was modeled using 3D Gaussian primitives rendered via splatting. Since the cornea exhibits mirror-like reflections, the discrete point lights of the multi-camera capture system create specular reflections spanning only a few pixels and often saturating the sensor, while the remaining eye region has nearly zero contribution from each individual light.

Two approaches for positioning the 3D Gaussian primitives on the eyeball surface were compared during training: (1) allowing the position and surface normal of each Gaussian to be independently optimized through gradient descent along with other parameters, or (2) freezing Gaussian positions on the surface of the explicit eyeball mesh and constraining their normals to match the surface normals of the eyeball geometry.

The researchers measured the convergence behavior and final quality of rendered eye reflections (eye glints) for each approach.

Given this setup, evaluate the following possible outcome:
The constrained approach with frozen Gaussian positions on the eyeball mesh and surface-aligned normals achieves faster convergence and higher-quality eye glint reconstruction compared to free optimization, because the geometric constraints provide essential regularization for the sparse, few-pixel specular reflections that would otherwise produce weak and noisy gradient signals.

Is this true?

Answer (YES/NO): NO